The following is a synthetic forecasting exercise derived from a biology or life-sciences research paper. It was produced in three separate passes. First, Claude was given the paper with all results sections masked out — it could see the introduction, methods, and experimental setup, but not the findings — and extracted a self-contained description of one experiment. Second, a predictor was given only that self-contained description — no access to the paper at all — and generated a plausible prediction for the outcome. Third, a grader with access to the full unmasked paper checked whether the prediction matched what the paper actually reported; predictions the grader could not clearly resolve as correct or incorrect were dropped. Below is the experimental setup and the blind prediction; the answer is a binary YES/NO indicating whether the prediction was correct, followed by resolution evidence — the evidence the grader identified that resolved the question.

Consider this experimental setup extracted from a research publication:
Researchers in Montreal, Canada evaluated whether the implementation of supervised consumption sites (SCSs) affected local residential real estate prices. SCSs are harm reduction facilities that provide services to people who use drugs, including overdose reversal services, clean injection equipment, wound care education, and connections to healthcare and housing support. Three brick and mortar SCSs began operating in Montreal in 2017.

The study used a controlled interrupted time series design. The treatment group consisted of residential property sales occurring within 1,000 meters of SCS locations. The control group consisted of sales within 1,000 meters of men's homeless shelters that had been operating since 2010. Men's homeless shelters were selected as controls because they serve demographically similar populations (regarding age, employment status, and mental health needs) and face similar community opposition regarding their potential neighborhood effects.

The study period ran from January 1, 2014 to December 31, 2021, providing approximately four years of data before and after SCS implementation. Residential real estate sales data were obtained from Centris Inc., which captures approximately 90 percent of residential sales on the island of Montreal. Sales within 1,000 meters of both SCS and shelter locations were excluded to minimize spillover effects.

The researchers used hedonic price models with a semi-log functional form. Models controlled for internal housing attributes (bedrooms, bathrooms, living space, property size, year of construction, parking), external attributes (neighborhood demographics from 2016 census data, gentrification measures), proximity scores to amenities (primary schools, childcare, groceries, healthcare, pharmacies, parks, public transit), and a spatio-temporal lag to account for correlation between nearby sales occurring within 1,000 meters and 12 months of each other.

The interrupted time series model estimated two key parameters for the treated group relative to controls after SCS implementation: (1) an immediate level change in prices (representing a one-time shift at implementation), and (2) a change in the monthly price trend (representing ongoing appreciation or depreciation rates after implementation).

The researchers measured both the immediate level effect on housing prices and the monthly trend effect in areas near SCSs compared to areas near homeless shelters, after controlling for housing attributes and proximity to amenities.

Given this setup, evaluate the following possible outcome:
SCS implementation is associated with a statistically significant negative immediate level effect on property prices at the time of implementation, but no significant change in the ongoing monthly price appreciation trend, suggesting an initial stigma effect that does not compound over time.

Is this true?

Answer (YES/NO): NO